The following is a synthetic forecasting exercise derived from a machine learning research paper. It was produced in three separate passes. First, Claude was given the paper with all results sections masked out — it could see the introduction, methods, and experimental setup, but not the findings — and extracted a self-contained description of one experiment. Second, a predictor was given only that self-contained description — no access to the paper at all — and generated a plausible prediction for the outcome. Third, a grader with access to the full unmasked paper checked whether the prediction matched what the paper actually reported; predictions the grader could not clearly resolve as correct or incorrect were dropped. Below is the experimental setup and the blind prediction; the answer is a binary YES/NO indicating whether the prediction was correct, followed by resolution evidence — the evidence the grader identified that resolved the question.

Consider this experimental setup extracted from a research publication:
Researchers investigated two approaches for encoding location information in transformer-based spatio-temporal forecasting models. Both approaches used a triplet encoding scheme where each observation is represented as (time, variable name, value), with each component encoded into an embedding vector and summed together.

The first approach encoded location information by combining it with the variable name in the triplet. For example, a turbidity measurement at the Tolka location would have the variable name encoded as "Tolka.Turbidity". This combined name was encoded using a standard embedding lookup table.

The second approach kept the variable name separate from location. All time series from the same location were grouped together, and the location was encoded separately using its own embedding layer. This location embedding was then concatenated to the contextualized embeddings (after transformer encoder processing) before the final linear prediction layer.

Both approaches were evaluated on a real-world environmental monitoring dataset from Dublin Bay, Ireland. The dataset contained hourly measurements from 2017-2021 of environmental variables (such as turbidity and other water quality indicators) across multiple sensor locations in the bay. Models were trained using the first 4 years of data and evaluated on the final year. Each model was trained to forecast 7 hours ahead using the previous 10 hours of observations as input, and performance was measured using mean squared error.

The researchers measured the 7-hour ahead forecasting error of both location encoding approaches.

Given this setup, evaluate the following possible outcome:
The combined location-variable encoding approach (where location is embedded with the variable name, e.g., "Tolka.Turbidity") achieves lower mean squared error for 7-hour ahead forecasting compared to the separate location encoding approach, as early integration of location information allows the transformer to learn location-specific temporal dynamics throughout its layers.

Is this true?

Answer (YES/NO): NO